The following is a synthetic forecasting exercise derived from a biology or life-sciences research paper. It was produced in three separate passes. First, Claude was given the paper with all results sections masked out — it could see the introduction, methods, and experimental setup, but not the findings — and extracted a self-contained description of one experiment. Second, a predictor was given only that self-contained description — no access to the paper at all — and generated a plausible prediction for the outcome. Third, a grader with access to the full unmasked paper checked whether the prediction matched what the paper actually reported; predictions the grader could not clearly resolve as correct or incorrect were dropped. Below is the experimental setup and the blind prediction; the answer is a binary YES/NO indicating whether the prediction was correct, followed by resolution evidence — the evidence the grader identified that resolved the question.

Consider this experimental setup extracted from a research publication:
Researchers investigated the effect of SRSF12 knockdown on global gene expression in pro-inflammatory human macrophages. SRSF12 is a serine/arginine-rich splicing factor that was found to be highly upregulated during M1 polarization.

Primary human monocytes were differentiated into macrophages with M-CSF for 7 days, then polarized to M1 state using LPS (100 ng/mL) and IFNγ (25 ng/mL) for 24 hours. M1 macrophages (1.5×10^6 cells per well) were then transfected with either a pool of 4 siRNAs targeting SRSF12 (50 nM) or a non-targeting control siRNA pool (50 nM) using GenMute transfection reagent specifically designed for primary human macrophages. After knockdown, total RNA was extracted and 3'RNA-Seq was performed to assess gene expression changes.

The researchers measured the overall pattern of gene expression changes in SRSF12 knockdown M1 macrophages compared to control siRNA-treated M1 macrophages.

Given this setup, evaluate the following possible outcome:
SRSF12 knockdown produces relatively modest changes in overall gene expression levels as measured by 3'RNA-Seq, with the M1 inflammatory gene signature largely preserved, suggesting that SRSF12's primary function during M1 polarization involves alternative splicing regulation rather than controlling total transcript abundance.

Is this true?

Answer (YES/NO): NO